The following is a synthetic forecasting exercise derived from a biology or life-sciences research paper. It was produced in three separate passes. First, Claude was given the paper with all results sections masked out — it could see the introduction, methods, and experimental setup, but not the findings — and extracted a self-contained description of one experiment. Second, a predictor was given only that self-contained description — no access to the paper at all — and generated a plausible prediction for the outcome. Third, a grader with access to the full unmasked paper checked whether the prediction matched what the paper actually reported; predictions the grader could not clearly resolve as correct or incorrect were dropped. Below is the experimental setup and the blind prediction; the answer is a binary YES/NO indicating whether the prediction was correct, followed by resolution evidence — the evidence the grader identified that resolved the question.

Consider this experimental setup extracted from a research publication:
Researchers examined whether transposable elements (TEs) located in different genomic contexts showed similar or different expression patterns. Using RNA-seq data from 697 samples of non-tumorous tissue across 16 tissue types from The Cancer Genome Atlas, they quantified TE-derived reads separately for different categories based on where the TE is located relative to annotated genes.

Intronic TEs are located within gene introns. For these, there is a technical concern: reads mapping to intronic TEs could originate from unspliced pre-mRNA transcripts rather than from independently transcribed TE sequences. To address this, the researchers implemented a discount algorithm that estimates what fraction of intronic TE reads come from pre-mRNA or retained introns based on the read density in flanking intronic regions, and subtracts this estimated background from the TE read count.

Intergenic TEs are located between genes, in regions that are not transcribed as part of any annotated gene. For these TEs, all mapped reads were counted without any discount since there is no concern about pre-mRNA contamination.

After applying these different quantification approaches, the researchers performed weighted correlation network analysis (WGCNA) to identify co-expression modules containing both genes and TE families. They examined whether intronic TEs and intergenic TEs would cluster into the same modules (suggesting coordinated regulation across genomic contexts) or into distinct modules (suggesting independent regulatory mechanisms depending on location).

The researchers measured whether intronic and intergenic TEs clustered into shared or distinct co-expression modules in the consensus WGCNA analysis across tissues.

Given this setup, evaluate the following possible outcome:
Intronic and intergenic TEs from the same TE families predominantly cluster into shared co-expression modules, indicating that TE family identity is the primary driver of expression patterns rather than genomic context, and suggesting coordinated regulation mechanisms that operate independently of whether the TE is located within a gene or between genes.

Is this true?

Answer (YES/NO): NO